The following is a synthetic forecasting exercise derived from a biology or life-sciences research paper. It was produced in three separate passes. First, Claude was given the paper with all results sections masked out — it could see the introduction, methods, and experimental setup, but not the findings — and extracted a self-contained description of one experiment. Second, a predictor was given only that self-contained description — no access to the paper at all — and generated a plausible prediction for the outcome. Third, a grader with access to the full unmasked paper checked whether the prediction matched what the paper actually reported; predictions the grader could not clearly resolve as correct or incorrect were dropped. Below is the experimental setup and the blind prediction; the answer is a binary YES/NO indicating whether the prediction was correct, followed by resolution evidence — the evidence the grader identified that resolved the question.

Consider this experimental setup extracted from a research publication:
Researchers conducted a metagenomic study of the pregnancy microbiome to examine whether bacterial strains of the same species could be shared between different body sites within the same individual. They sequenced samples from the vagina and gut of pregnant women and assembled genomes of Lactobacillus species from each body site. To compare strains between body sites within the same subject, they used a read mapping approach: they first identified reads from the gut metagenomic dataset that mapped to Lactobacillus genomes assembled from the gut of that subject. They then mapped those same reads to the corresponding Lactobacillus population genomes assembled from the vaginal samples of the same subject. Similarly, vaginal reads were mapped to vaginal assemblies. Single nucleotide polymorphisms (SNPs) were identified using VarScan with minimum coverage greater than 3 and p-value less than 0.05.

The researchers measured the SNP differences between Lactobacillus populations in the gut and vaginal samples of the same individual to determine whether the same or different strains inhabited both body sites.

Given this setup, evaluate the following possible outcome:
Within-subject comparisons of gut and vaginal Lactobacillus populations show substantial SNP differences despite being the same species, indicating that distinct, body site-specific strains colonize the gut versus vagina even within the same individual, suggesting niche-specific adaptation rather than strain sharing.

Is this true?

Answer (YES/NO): YES